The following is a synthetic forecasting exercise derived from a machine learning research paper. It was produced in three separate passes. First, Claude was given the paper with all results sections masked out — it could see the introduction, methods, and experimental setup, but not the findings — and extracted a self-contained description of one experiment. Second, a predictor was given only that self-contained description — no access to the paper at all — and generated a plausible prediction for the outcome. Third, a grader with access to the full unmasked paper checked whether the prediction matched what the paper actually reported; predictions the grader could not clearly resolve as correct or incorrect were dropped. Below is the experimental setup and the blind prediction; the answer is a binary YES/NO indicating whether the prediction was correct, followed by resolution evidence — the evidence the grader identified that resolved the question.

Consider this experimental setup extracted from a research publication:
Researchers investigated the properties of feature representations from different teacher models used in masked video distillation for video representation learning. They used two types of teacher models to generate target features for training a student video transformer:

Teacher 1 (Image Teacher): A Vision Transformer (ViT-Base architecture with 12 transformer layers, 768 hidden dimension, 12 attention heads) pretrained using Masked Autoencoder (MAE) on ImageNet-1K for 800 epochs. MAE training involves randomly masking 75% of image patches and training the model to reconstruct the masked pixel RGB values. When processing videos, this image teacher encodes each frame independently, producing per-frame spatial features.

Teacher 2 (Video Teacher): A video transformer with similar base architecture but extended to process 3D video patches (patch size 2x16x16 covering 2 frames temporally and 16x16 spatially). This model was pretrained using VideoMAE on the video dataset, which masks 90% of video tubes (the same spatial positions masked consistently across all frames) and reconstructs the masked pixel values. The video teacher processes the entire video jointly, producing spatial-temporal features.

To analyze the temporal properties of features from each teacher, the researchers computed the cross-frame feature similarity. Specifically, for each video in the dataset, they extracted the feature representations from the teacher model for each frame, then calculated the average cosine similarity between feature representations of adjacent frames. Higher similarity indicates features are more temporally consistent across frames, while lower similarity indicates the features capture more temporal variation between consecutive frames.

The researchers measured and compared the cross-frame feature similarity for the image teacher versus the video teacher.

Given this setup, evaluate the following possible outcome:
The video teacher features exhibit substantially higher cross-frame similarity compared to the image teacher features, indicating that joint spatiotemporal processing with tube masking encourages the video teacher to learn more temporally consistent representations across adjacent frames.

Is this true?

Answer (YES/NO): NO